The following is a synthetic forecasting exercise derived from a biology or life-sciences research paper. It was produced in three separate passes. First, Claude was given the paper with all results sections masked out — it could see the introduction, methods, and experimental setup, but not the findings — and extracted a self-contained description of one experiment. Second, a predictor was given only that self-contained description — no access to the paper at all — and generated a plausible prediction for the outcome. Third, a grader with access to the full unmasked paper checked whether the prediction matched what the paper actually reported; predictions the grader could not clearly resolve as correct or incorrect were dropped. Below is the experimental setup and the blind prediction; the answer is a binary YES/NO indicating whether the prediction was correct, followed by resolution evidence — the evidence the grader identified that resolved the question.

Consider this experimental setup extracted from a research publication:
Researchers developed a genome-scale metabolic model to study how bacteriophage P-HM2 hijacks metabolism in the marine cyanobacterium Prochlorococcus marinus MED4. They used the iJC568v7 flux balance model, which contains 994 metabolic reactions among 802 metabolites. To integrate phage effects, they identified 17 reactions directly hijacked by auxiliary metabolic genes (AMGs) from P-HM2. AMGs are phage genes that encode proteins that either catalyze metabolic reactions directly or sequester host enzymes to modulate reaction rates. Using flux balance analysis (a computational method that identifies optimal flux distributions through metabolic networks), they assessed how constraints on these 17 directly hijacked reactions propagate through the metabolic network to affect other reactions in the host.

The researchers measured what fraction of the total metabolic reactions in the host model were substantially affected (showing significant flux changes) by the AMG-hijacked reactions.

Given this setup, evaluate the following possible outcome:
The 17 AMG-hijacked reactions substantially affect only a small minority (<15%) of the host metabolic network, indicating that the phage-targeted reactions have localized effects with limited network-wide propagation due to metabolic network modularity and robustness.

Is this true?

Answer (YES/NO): NO